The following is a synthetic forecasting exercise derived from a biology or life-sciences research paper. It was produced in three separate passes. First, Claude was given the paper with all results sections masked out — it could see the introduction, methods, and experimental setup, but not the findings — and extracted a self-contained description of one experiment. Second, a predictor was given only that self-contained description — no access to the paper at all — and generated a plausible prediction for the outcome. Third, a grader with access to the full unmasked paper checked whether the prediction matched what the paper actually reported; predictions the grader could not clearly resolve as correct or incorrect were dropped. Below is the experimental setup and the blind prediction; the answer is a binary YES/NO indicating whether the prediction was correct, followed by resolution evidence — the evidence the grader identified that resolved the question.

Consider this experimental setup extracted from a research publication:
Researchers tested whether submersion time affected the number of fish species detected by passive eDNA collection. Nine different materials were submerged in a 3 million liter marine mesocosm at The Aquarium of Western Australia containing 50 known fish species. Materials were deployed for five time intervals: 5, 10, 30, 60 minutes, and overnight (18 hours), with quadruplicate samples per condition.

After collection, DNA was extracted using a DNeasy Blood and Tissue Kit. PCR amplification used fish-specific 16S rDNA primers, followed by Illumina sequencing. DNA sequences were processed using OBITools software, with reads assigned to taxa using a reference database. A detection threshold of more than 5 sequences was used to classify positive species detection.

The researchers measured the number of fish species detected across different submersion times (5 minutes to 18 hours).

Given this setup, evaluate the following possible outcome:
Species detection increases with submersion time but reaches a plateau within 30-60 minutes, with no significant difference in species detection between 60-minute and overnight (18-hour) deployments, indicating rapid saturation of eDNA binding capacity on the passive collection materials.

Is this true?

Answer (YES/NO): NO